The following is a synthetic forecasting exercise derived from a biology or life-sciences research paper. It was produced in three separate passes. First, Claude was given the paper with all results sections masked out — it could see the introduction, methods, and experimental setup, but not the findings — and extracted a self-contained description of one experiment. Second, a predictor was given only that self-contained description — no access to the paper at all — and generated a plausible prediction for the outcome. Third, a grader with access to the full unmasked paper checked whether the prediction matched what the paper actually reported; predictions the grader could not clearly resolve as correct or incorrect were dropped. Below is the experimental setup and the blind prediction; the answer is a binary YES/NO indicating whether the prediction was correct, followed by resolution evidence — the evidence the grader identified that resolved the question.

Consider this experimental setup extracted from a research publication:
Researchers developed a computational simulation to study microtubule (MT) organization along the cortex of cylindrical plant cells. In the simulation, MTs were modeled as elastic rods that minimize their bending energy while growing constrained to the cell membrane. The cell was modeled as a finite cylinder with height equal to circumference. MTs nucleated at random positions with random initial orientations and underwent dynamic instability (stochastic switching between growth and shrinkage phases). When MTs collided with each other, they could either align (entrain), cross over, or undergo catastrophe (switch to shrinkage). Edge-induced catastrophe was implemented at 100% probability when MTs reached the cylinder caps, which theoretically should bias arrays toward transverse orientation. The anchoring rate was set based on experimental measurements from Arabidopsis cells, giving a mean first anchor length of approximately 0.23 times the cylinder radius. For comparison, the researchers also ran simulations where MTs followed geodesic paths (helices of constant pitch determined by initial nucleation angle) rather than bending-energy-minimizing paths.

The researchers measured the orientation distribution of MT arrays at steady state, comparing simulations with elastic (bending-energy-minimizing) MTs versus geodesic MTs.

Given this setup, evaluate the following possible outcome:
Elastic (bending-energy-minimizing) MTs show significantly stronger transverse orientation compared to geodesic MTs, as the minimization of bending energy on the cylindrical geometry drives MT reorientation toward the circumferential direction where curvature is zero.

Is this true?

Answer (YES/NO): NO